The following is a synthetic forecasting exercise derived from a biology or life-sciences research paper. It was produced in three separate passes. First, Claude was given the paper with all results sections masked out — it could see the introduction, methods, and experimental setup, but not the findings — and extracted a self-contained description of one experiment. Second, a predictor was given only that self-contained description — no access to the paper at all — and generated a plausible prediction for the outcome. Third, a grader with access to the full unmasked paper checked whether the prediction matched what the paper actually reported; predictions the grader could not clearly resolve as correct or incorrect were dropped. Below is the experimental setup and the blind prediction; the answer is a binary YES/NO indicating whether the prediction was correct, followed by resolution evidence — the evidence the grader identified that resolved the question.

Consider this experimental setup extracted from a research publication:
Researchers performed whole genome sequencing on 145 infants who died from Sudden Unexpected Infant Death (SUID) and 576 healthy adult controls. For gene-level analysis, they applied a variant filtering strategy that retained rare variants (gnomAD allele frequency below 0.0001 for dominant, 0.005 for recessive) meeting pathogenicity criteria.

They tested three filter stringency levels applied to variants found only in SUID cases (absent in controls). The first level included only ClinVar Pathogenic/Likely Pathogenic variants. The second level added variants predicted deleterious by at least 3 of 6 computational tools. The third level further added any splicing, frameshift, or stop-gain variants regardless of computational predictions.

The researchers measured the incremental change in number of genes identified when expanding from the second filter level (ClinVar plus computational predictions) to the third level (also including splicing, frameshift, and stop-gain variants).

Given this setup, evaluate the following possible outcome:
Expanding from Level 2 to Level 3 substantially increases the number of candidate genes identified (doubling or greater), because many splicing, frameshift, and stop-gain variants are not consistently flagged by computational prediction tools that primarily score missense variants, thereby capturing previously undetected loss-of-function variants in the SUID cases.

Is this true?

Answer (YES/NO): NO